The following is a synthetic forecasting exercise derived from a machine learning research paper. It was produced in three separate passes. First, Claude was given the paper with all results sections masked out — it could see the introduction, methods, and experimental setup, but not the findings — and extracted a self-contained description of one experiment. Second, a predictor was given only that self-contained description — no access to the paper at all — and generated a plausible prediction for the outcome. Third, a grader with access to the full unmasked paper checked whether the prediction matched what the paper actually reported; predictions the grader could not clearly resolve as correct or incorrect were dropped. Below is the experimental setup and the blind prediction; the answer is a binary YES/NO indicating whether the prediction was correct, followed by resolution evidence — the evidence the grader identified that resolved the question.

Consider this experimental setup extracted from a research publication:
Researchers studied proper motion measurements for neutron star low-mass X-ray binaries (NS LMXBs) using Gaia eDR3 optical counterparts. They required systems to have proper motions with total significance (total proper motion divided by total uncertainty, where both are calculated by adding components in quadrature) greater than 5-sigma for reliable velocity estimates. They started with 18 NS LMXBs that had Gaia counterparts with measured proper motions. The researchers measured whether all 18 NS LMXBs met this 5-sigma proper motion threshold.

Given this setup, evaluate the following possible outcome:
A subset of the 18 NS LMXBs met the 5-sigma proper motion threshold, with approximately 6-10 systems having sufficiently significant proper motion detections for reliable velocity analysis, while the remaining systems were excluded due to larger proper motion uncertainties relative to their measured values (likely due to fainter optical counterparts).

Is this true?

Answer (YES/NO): NO